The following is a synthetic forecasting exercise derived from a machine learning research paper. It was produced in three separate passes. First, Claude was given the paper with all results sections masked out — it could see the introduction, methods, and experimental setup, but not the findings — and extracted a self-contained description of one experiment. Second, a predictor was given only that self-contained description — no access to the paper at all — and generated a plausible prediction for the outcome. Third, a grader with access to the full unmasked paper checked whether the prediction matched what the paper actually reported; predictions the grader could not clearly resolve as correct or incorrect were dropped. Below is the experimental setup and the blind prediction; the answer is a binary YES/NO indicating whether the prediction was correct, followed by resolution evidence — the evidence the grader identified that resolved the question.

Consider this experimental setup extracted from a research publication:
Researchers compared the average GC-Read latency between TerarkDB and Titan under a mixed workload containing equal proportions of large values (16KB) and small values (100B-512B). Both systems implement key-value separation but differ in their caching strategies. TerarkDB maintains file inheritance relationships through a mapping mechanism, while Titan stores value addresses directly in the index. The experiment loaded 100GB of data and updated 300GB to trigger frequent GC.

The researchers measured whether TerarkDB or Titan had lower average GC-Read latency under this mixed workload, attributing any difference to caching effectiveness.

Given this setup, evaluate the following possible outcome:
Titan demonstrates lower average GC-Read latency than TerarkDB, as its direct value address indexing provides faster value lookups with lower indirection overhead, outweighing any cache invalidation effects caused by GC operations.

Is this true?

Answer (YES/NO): NO